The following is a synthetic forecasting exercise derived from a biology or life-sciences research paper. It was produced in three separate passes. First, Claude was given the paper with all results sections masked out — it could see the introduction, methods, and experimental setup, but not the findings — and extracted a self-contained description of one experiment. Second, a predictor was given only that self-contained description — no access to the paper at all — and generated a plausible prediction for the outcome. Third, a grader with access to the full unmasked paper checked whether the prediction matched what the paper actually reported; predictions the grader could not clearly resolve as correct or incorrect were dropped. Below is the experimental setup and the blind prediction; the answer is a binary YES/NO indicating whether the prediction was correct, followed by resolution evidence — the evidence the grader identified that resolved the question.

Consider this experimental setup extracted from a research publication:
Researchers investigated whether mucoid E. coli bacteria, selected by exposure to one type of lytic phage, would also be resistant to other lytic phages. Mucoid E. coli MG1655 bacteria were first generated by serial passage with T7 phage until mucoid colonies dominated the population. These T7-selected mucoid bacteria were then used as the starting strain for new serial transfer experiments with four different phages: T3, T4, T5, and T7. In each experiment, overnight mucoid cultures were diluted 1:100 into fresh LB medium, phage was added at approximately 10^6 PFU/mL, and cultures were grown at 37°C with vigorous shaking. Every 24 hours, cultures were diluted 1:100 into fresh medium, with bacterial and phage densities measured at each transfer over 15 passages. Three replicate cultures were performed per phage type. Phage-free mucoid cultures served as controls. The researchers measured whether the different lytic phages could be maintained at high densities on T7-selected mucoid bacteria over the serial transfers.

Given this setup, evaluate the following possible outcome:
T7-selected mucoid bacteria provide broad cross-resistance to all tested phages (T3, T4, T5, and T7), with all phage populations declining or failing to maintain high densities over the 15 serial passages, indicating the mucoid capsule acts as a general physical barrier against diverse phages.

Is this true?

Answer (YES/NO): NO